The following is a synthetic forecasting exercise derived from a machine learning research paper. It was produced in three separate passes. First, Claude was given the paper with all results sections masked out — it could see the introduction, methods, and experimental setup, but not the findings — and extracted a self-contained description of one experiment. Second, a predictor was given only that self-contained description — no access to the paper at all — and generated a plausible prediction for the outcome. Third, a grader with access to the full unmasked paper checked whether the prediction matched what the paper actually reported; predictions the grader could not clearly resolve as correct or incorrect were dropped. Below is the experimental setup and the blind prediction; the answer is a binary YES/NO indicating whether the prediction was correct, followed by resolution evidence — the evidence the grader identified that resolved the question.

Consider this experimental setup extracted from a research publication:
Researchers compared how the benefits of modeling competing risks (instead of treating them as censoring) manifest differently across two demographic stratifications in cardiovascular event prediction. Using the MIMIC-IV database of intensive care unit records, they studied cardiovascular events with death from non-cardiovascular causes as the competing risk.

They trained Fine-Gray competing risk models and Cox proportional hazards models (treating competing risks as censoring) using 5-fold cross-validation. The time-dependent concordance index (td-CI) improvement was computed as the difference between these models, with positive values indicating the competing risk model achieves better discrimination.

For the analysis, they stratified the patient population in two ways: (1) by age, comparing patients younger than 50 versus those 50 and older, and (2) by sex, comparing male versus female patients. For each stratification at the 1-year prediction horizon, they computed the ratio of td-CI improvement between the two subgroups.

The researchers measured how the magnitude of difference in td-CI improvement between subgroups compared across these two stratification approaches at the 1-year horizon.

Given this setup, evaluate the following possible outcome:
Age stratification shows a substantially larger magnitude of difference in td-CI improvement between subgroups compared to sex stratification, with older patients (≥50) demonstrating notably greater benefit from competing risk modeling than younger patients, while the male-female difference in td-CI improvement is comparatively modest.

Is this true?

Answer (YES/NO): YES